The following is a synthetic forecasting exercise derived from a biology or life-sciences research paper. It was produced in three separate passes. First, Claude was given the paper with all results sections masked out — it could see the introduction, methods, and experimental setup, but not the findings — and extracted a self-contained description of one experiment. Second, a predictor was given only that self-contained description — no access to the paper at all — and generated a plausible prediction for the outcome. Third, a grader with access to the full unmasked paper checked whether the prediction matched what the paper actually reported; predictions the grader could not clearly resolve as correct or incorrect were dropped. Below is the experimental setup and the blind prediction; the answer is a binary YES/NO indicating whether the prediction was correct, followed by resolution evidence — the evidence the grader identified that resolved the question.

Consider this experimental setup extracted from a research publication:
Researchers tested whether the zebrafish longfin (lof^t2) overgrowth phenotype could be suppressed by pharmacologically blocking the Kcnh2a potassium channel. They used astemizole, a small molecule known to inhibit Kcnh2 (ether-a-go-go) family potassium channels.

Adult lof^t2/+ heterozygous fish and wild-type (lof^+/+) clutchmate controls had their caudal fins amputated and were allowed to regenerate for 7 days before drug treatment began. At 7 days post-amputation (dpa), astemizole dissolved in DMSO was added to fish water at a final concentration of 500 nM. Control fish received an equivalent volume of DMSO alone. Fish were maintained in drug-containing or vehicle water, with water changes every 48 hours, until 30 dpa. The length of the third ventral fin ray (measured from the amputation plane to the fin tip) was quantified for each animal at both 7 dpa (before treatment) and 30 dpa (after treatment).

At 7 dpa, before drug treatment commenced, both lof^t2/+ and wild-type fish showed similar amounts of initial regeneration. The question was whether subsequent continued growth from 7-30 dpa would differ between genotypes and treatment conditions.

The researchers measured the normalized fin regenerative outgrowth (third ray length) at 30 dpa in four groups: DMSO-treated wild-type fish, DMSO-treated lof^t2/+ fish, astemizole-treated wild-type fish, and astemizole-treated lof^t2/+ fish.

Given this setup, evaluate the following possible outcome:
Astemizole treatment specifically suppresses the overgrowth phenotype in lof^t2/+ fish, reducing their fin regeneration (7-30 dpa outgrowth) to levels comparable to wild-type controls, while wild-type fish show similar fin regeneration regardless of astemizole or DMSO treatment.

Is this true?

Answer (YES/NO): YES